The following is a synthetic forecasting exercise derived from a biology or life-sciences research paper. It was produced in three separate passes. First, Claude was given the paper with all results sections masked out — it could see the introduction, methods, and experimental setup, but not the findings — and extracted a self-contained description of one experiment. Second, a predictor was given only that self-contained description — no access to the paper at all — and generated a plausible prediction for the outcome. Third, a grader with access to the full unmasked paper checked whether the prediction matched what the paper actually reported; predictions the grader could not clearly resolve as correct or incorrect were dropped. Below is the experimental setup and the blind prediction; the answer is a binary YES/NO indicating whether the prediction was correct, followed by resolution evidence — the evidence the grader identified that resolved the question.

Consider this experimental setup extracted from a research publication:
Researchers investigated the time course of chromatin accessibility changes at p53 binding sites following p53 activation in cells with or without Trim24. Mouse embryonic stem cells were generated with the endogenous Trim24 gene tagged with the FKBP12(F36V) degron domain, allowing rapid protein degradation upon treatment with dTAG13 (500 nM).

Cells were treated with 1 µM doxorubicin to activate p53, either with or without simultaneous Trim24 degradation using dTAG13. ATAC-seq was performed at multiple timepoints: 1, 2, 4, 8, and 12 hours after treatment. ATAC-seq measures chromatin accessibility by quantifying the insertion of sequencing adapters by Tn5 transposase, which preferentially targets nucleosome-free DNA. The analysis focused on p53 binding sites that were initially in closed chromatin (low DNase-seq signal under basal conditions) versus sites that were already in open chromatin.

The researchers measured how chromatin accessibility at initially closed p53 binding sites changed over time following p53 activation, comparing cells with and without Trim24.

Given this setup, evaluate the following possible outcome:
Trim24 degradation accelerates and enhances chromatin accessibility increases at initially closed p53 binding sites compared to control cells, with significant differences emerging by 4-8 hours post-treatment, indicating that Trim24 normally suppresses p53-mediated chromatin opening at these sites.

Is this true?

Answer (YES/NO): YES